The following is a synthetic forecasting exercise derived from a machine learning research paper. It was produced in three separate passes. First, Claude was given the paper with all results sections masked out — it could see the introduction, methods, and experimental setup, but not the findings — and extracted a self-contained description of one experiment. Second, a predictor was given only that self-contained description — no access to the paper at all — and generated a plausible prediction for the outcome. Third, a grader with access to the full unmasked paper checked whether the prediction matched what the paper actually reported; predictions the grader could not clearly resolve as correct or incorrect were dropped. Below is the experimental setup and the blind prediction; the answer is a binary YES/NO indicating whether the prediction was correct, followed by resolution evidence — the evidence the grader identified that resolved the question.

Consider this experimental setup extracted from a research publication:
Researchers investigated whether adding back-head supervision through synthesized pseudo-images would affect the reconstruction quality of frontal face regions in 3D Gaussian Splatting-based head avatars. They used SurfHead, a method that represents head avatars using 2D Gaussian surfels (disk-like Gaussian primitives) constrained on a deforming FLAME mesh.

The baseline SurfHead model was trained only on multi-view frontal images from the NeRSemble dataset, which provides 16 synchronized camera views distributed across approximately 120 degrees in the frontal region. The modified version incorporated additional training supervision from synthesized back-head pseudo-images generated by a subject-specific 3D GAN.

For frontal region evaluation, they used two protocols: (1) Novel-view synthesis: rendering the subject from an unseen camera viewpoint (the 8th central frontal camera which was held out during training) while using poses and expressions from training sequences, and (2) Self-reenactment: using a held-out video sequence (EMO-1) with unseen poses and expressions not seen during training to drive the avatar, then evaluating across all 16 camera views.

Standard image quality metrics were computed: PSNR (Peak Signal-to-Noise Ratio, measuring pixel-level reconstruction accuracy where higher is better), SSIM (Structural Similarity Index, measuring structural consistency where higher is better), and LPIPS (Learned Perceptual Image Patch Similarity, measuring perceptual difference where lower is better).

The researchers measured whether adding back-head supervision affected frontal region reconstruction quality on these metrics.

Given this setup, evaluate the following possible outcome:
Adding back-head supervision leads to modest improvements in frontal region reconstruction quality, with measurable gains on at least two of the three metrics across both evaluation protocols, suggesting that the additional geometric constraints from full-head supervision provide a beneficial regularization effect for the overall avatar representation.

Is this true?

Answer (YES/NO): NO